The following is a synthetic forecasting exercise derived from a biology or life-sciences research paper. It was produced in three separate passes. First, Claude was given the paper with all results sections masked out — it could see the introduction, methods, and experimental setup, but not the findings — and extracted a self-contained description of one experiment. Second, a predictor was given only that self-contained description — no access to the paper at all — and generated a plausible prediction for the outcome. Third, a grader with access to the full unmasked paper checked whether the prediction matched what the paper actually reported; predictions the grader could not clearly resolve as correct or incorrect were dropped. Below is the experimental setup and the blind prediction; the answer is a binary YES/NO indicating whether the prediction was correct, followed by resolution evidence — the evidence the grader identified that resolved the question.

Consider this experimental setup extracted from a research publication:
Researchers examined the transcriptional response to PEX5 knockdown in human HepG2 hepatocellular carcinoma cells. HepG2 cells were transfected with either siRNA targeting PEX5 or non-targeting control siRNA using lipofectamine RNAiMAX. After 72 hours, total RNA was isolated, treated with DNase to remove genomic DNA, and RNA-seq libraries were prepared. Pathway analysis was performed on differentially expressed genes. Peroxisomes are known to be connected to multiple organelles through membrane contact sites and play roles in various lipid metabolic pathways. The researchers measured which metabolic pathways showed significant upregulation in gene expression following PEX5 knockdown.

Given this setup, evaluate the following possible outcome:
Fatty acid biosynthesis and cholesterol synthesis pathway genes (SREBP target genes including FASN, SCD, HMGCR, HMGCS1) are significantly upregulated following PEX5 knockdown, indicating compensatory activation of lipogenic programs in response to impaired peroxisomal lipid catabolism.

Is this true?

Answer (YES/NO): NO